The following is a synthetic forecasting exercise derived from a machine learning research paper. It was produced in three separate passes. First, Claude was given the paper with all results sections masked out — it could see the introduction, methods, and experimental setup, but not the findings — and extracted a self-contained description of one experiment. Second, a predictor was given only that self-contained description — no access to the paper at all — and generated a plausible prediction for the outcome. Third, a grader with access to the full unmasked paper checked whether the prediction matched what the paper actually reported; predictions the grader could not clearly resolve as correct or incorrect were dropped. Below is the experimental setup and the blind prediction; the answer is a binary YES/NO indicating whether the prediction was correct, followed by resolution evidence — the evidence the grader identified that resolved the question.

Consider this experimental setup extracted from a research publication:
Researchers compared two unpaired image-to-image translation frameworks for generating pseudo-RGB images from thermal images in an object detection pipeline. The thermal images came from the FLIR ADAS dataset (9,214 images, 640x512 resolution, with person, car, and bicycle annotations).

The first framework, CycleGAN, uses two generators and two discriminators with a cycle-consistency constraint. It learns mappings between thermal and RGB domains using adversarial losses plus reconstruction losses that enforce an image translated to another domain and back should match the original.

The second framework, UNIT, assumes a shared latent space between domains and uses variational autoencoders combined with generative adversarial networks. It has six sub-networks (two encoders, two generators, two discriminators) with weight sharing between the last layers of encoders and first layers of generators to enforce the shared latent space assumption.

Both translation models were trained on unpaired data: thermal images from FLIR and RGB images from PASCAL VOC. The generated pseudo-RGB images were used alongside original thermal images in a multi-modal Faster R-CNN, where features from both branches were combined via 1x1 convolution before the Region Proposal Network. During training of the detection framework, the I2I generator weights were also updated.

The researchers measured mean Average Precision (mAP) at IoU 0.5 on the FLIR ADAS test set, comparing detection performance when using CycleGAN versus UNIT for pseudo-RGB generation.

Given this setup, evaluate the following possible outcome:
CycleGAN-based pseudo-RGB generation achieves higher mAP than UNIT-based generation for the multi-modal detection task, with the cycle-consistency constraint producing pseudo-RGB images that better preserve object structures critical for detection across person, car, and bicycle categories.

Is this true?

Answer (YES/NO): NO